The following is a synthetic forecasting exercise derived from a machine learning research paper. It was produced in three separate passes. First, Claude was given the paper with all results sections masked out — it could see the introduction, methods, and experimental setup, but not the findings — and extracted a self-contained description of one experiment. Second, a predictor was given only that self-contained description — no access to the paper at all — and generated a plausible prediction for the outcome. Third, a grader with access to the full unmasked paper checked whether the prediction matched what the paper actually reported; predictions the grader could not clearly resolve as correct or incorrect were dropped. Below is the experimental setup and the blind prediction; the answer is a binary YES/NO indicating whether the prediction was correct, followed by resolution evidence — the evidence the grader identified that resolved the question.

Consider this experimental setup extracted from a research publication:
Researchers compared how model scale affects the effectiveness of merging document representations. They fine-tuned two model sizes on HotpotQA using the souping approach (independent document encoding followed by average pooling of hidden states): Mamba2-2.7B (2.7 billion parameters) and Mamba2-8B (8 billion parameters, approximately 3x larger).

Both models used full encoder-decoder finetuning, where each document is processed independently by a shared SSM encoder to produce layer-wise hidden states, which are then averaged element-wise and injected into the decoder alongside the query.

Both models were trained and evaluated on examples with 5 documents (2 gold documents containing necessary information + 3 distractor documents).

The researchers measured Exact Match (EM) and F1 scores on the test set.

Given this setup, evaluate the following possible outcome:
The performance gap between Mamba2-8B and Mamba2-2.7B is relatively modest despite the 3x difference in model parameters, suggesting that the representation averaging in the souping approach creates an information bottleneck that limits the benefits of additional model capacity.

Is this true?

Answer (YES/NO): NO